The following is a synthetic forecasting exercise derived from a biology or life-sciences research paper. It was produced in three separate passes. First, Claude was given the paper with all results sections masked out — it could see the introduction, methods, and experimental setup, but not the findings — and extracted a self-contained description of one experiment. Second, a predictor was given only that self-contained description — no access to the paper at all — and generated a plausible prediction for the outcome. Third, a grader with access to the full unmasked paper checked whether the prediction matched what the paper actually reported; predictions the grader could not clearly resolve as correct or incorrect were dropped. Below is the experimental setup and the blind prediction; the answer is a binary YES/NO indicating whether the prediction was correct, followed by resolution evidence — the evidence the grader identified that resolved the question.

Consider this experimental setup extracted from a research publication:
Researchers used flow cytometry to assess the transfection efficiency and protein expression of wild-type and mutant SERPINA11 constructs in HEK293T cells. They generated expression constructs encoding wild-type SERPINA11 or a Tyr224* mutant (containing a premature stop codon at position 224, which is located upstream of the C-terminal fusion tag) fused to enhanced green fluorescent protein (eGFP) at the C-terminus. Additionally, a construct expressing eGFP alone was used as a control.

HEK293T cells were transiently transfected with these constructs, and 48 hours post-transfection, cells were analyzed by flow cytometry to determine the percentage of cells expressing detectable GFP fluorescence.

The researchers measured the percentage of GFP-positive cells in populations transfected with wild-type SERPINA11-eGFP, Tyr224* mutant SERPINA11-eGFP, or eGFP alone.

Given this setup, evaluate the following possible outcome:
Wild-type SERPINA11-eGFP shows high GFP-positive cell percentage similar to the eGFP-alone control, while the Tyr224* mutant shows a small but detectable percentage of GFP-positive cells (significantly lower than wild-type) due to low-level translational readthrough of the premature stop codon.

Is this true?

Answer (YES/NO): YES